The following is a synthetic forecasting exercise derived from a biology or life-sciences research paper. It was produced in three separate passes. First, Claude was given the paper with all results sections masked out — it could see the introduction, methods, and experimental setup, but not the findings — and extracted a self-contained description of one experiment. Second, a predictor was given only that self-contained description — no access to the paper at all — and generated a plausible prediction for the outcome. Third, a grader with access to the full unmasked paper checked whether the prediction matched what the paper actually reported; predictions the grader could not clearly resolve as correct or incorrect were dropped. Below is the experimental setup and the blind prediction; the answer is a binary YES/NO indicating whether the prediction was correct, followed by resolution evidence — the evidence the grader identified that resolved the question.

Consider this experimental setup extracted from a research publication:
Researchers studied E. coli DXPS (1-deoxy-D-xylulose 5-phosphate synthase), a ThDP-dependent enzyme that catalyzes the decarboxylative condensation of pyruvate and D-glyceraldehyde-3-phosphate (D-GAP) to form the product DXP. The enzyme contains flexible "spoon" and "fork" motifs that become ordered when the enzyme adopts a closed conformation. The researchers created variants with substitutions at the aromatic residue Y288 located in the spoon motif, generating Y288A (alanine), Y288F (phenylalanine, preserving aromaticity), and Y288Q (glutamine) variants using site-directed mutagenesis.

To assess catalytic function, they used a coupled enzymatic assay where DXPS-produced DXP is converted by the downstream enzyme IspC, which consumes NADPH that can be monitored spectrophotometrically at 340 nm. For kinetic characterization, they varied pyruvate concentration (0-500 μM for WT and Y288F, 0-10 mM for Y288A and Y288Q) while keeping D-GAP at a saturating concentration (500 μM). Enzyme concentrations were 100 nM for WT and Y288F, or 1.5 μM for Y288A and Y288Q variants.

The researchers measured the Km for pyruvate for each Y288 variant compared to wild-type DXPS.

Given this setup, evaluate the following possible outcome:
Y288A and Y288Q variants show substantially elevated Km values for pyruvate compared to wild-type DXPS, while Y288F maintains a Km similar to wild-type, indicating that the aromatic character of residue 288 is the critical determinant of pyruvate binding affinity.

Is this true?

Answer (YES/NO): YES